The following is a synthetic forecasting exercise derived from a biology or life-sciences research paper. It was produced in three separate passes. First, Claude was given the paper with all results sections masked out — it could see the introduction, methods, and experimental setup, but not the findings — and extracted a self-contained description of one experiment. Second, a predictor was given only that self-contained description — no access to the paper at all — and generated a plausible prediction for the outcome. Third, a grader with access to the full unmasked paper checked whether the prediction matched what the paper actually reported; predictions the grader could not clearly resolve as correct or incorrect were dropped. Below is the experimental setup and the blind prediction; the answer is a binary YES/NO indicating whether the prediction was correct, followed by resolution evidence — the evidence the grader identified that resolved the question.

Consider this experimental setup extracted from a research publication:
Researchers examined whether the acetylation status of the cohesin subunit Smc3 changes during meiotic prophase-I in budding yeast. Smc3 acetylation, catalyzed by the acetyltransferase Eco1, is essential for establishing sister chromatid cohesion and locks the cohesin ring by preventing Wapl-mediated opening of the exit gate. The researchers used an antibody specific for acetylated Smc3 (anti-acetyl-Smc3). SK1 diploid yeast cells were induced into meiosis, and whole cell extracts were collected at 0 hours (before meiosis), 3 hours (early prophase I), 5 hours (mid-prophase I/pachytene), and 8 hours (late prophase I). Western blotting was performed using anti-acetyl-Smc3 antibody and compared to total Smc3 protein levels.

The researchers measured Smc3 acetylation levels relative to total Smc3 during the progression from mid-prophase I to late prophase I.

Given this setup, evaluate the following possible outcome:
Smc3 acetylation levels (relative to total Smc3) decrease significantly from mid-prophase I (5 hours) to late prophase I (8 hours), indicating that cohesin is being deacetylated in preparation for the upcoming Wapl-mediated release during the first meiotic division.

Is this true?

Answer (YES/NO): NO